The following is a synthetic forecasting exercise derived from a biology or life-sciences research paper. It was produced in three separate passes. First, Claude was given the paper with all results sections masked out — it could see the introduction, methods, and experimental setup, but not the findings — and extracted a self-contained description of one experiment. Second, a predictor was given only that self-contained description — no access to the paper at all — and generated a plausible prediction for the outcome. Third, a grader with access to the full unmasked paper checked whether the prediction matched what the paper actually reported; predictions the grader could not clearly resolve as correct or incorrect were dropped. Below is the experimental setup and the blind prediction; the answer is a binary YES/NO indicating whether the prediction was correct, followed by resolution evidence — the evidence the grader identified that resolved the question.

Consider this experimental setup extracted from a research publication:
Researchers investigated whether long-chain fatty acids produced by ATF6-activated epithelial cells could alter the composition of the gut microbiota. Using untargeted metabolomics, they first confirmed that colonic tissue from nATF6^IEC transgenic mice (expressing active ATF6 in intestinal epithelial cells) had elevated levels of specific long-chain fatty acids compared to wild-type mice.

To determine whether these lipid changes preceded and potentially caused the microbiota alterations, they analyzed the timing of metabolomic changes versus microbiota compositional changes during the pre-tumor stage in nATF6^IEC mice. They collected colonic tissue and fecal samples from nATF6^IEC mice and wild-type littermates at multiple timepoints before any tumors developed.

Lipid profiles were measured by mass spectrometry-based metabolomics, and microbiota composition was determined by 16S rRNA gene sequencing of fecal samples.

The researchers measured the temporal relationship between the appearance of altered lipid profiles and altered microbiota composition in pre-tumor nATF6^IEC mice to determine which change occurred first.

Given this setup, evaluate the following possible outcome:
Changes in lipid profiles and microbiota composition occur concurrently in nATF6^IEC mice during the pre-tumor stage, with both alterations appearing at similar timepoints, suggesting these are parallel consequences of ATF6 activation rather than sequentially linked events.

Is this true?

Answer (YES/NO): NO